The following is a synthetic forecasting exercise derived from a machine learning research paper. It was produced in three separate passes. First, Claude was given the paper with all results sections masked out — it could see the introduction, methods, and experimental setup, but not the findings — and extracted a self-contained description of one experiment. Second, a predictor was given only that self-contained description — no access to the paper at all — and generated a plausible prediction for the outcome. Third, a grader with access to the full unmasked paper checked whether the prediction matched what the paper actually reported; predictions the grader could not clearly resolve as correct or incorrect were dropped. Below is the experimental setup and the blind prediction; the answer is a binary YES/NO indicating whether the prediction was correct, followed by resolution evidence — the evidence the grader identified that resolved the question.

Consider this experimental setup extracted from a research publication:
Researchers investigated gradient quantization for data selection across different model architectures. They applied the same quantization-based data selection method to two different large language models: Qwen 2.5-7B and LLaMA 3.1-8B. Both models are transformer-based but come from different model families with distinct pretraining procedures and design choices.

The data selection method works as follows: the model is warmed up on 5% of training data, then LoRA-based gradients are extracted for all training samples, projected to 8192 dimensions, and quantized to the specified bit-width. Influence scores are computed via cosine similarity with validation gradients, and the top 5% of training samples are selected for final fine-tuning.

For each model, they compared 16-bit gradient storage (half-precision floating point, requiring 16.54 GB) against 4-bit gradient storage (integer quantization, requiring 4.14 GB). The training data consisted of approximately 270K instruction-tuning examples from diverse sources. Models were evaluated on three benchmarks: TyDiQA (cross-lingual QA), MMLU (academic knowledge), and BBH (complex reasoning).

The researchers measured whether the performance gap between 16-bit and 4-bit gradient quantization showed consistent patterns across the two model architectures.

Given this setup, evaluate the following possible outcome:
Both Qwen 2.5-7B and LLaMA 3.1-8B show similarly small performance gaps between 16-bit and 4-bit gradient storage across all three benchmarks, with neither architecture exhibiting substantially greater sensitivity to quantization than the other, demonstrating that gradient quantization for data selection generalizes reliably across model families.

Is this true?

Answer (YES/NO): NO